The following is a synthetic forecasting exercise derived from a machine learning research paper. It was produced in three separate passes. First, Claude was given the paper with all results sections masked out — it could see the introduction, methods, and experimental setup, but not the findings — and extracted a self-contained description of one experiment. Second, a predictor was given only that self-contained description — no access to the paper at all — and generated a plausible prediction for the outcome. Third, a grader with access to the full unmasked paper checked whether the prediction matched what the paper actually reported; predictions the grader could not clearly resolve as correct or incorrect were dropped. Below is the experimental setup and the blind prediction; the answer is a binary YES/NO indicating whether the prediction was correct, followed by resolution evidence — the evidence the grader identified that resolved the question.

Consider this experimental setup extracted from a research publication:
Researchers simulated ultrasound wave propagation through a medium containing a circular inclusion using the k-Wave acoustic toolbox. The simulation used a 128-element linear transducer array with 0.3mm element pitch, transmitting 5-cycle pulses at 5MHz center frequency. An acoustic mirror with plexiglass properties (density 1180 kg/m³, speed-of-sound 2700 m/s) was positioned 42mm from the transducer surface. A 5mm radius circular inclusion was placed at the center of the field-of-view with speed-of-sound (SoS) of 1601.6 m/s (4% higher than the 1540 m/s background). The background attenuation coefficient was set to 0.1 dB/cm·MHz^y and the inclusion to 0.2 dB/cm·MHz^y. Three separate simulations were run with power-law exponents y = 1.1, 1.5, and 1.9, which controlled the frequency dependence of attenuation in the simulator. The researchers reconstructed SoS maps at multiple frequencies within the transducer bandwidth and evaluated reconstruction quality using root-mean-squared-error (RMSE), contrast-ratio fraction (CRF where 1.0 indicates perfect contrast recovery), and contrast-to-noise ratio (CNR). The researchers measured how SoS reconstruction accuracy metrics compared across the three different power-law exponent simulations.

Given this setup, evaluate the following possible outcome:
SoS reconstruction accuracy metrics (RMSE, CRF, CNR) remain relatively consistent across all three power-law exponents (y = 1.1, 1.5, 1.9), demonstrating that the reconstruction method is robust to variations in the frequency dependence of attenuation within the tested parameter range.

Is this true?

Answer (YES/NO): YES